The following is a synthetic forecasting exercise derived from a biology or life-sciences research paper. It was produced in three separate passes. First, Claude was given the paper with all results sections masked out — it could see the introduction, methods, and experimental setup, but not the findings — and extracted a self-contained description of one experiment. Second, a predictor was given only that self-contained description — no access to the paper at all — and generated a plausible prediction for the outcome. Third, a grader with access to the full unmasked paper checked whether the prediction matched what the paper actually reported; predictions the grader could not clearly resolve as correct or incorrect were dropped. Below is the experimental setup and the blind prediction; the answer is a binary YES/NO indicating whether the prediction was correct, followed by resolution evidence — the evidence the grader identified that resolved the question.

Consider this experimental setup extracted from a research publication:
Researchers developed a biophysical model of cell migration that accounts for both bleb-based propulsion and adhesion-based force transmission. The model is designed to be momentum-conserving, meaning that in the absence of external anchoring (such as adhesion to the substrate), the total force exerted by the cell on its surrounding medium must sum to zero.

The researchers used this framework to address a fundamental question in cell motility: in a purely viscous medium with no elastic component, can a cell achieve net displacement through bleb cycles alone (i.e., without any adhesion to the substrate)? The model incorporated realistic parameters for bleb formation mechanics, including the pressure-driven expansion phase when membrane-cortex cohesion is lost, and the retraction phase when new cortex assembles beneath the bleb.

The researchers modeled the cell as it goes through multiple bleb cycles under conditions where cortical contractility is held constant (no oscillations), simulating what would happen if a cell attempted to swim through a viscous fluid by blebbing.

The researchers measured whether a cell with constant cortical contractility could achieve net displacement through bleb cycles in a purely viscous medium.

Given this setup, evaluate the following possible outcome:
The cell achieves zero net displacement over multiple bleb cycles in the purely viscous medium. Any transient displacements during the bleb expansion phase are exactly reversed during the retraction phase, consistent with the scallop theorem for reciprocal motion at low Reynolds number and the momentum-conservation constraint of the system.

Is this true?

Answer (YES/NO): NO